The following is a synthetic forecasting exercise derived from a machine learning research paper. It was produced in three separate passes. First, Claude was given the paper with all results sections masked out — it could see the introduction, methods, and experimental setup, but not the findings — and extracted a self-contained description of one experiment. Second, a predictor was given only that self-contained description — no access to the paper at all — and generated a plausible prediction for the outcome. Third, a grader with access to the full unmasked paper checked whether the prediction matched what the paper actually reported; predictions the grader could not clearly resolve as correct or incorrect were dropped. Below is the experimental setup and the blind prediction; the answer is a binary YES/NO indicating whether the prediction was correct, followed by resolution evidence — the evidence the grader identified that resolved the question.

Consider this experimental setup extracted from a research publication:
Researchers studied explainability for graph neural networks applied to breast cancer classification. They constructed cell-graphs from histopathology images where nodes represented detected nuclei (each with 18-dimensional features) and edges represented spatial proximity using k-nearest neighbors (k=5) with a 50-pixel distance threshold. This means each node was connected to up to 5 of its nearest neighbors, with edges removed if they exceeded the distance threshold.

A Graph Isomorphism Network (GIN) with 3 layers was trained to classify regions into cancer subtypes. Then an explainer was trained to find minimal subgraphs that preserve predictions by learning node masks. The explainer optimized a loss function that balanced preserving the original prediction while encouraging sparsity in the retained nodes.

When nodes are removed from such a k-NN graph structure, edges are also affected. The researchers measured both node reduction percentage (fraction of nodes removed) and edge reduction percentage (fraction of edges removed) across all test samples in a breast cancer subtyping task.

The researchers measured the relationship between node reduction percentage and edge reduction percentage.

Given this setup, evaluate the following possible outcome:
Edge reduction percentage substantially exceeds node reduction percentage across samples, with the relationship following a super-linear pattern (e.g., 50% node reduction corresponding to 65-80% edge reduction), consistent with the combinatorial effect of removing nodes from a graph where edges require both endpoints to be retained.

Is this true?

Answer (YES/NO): NO